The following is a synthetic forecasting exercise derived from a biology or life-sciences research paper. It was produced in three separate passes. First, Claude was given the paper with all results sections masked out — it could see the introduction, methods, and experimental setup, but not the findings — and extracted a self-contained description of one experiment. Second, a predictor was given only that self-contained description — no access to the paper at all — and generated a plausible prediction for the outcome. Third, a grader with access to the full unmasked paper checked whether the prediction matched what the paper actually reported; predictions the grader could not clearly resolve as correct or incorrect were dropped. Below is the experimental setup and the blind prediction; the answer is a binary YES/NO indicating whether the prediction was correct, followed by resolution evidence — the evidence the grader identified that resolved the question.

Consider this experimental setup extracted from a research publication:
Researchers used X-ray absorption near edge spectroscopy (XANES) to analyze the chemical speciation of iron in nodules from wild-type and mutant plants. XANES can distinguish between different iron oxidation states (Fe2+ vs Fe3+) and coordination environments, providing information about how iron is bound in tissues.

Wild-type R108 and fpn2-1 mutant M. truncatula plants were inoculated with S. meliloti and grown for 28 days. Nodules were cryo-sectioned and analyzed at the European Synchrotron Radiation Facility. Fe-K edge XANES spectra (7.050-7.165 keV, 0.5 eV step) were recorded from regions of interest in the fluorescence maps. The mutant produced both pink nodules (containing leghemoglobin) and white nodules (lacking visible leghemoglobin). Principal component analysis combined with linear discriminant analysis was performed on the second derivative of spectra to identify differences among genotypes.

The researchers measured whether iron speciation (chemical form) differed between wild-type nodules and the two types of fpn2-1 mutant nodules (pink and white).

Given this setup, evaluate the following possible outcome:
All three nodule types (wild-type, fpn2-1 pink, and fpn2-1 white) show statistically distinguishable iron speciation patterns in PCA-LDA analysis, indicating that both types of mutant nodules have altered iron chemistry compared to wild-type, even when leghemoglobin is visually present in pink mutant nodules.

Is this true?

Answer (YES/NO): YES